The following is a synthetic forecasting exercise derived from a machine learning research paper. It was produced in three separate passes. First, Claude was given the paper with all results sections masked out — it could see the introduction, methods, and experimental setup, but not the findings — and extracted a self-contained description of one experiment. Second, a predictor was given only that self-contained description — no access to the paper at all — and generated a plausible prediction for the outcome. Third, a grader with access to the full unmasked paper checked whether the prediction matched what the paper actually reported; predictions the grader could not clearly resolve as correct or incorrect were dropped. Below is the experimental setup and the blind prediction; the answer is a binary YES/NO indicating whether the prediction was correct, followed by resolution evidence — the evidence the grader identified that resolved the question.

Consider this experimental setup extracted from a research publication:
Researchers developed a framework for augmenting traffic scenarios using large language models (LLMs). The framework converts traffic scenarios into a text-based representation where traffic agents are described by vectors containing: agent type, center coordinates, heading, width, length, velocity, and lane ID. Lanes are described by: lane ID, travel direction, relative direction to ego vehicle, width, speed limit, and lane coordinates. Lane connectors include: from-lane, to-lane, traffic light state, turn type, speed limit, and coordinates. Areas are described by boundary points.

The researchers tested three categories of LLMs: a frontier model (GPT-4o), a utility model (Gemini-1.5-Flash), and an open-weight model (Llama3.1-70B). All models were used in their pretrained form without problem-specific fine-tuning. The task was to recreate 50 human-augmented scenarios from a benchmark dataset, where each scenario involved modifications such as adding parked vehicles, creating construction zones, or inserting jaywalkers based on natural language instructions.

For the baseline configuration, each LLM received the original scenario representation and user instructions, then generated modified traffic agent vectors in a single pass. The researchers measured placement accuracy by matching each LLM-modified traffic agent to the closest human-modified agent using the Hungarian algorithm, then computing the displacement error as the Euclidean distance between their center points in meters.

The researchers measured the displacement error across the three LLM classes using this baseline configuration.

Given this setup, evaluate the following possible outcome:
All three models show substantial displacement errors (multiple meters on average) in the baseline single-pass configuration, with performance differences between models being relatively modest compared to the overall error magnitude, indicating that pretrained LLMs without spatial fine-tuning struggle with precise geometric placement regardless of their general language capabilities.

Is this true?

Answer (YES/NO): NO